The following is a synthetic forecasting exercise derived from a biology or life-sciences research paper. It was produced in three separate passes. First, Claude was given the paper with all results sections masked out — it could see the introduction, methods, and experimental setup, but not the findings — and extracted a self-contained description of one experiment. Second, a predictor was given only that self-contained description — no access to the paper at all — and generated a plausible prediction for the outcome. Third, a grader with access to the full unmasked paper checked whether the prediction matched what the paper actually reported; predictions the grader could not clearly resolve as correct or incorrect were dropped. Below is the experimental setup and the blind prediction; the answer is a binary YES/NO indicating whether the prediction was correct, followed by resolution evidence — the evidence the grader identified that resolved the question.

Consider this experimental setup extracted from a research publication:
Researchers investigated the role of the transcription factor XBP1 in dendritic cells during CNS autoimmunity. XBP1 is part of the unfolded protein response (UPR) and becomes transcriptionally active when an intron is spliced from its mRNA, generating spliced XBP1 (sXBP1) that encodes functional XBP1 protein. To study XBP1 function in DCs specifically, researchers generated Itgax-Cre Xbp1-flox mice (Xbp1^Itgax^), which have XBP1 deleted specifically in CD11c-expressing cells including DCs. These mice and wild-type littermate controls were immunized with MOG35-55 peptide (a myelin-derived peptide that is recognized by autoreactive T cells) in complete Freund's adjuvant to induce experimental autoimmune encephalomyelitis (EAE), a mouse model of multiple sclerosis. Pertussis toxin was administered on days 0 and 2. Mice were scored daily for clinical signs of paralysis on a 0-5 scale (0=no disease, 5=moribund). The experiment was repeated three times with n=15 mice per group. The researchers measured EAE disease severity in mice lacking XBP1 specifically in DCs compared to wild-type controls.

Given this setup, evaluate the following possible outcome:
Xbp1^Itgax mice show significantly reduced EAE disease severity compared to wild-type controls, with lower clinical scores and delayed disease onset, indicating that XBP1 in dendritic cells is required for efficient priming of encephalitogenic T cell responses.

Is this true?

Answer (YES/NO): YES